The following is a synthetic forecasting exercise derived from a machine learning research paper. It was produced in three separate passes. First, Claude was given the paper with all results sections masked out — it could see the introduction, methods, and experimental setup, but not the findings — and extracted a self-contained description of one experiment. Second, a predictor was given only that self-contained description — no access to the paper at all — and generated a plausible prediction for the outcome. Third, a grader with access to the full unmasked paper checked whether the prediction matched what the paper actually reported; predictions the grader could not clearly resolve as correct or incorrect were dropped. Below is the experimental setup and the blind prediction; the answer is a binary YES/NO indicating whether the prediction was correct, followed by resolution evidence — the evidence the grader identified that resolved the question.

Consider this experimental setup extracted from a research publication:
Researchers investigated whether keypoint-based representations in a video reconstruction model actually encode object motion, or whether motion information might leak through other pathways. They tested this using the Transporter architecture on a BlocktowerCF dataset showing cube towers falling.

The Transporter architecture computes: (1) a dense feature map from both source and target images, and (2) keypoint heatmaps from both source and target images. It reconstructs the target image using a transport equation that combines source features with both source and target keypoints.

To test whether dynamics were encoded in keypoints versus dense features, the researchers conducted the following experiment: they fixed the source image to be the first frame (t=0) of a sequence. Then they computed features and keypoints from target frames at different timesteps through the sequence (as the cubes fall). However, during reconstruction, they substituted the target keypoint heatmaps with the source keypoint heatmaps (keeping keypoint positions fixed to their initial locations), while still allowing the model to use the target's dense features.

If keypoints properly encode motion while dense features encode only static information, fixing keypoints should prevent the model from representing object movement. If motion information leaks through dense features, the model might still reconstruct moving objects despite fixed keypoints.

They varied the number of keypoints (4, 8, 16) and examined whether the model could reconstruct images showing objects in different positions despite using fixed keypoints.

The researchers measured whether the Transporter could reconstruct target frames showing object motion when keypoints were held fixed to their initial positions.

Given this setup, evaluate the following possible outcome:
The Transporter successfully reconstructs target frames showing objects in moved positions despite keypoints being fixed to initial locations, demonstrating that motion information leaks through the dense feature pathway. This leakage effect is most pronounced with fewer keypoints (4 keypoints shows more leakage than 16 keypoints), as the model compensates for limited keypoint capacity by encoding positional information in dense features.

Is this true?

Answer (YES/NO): NO